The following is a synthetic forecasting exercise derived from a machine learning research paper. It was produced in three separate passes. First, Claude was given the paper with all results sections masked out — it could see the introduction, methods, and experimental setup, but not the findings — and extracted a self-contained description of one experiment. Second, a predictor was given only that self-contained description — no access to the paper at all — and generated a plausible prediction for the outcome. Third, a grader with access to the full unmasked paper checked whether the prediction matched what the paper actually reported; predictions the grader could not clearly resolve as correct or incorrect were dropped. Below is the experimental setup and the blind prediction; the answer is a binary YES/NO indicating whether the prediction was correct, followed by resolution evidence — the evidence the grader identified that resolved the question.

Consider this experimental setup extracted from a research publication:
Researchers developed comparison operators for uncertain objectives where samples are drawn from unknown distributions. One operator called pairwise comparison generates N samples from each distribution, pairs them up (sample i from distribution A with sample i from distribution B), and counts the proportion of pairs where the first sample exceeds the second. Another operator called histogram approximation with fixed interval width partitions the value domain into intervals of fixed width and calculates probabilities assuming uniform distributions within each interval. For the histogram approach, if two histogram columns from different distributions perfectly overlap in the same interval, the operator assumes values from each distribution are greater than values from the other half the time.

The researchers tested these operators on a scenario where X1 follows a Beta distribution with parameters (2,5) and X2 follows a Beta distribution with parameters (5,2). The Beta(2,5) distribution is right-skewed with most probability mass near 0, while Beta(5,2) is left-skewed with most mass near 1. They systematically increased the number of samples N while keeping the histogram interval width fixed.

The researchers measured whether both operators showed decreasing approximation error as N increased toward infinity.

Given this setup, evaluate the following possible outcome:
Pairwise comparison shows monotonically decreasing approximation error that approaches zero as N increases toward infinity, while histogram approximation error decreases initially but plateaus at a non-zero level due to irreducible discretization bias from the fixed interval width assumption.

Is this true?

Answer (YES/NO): YES